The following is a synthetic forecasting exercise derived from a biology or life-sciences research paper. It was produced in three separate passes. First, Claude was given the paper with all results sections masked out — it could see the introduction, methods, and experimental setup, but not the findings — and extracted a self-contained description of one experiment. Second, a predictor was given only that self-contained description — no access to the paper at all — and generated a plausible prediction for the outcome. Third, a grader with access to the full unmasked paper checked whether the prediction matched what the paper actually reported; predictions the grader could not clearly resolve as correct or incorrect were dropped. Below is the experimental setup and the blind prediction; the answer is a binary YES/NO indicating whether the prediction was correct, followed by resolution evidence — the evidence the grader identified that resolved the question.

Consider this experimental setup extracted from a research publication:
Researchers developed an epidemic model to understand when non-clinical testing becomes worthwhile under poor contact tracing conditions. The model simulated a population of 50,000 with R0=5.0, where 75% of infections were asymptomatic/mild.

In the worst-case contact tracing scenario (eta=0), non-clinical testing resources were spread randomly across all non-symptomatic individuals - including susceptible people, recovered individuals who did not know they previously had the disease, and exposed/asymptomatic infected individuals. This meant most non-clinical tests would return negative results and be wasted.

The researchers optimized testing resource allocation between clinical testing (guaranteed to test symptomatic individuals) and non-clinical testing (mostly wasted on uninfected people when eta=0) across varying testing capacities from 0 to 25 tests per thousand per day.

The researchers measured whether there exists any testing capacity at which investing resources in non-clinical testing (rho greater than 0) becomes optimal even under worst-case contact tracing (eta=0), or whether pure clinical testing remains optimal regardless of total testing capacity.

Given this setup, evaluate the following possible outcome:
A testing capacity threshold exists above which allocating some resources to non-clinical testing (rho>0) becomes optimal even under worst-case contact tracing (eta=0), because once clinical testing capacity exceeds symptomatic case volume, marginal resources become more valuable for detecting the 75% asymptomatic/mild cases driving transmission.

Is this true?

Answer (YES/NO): YES